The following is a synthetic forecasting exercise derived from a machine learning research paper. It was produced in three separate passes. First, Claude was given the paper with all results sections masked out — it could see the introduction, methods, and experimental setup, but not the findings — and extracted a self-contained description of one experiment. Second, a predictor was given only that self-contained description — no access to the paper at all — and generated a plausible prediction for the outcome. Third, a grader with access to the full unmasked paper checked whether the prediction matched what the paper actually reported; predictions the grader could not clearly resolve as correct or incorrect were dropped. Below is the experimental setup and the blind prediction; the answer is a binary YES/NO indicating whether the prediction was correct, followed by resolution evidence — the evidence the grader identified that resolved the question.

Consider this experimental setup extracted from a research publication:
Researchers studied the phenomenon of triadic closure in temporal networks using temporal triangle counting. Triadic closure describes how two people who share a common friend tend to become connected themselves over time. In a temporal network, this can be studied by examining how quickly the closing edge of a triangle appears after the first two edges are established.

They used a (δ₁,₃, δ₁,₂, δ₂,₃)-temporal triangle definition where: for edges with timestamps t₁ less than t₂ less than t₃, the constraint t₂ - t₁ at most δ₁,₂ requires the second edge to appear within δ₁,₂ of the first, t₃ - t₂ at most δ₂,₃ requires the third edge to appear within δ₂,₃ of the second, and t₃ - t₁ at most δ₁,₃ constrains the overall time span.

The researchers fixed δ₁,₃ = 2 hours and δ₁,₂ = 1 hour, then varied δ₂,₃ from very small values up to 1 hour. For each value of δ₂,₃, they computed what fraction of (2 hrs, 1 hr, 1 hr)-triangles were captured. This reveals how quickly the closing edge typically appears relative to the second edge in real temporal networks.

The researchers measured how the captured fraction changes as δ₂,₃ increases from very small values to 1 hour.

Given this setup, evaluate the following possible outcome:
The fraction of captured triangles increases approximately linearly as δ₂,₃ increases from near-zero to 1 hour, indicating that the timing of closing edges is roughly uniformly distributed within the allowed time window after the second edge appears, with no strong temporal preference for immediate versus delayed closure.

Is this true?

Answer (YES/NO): NO